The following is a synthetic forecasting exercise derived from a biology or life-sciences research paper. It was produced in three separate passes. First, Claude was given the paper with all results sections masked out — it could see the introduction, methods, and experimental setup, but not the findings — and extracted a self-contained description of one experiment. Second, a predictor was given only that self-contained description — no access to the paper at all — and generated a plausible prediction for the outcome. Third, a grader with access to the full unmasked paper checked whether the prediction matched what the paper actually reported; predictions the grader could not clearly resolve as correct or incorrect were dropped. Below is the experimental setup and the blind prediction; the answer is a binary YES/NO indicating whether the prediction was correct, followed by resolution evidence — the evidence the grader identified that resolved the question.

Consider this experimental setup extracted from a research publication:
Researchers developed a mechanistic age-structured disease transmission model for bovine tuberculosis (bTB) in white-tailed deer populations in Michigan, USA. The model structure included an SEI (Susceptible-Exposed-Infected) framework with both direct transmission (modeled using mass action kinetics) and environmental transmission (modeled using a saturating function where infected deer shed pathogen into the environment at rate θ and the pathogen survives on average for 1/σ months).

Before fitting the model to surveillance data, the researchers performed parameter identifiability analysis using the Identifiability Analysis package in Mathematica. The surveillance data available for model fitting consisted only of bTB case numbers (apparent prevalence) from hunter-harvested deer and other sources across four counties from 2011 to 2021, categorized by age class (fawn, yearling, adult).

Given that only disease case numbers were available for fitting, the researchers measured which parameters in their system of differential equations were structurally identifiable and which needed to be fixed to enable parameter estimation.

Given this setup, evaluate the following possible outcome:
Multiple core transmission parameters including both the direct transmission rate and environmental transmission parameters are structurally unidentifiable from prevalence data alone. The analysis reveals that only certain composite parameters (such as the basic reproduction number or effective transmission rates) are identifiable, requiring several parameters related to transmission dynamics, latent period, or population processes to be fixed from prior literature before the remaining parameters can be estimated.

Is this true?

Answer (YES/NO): NO